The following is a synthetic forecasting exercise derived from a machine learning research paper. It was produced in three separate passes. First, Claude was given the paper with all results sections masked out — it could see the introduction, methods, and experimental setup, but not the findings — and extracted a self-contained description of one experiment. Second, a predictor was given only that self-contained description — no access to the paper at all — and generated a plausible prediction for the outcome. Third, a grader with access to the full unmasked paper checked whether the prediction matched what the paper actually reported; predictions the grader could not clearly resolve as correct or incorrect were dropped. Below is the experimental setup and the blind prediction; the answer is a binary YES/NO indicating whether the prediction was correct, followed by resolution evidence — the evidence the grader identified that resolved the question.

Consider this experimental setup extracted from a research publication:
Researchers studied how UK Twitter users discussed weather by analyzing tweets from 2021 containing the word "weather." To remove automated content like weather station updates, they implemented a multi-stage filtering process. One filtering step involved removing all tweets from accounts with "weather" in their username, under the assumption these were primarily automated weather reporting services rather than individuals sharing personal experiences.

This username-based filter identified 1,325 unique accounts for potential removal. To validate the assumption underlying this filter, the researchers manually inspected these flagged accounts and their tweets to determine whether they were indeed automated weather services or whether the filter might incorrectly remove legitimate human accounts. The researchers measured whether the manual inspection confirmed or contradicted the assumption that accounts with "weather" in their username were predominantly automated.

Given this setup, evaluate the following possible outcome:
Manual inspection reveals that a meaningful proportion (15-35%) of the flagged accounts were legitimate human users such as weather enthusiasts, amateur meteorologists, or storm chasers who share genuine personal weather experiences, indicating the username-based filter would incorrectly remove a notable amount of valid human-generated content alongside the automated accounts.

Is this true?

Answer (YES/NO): NO